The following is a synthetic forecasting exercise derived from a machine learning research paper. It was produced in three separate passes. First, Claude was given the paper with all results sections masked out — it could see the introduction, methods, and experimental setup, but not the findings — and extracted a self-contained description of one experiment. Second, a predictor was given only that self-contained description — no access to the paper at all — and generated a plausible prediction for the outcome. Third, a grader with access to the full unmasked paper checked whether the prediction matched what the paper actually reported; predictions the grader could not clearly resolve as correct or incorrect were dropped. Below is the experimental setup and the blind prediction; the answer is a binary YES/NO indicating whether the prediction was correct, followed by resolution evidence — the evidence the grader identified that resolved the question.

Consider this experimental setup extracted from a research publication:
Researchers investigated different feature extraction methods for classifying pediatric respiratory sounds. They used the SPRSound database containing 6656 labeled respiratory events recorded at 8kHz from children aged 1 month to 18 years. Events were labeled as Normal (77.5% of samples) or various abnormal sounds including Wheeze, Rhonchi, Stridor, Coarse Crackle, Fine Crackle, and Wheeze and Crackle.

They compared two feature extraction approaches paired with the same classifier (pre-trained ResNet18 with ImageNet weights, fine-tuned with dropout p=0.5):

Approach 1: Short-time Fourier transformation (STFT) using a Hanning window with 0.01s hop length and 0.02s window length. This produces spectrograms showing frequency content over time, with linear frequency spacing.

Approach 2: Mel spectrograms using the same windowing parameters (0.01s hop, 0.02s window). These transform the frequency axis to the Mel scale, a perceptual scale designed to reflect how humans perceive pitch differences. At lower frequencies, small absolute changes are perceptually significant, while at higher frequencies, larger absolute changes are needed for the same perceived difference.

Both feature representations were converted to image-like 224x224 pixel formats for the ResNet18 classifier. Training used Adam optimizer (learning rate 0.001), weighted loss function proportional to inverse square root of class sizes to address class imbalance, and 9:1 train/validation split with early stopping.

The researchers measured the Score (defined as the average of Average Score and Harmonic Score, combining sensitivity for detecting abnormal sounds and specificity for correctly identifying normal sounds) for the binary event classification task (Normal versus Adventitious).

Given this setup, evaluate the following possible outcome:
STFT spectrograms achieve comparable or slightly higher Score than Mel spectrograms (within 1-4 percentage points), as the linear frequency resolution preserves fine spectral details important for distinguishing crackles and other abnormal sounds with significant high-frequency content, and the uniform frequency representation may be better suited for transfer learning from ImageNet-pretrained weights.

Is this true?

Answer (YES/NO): NO